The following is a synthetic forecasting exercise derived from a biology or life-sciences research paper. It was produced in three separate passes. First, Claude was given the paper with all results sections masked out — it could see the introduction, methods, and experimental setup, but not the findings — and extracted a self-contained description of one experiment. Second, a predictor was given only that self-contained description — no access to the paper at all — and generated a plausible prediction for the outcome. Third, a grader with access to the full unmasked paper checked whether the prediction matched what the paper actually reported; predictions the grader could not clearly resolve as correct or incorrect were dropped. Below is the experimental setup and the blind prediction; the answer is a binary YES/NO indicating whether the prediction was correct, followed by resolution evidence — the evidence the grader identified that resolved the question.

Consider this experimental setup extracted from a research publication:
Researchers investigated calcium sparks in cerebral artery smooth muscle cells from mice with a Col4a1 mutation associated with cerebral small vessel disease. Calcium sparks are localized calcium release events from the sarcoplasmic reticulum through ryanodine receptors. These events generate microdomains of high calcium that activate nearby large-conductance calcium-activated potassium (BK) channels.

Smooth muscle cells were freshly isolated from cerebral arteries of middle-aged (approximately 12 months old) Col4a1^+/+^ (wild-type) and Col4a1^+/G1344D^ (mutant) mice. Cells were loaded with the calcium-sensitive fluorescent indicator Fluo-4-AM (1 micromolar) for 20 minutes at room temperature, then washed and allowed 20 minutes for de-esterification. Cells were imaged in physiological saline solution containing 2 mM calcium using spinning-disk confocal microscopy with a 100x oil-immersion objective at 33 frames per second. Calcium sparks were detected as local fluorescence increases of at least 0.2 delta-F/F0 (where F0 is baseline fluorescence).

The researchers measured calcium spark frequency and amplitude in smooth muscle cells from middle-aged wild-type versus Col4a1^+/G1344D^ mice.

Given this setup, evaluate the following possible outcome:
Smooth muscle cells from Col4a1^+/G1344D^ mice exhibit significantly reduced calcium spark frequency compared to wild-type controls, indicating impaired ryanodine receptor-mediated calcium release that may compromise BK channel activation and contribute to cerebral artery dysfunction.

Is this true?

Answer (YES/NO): YES